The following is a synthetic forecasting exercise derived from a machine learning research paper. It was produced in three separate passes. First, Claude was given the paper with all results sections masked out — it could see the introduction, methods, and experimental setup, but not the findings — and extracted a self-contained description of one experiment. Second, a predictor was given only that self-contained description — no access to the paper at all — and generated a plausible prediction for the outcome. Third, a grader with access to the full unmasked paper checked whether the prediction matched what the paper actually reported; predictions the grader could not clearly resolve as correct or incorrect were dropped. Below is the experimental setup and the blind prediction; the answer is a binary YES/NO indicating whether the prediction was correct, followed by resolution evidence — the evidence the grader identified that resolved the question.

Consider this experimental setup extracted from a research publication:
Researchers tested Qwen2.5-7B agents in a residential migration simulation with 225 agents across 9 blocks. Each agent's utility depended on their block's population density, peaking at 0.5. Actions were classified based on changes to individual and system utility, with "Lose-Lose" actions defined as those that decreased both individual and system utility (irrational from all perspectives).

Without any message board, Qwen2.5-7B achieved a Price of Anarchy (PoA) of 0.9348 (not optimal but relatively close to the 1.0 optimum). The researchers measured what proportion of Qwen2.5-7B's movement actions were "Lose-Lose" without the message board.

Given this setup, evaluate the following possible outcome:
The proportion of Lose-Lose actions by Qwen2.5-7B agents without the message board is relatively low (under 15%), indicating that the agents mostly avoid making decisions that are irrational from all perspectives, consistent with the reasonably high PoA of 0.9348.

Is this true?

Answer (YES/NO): NO